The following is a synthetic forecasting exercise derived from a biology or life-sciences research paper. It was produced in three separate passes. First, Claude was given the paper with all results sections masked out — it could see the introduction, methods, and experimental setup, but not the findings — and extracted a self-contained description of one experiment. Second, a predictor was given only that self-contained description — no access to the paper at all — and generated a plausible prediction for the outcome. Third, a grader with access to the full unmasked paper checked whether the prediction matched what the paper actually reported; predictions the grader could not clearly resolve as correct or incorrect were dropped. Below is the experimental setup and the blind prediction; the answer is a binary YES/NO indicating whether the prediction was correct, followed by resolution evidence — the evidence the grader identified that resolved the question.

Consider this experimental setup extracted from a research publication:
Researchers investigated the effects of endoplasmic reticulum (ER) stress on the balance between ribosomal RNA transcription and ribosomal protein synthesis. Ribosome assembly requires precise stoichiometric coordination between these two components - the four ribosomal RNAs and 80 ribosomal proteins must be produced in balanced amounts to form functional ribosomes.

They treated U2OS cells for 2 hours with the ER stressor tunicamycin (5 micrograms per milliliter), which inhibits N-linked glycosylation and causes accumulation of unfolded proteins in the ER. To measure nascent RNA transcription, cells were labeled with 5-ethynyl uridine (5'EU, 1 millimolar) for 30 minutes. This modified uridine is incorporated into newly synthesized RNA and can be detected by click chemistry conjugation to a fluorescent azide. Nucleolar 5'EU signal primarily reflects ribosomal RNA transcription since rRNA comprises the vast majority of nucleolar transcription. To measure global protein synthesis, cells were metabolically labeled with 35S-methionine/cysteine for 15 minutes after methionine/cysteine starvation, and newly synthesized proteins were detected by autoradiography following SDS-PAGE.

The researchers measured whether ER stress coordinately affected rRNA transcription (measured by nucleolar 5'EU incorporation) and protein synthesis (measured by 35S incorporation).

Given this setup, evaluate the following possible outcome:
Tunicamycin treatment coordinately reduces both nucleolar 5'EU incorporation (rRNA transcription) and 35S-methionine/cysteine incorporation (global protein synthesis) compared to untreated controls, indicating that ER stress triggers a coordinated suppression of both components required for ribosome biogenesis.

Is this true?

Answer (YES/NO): NO